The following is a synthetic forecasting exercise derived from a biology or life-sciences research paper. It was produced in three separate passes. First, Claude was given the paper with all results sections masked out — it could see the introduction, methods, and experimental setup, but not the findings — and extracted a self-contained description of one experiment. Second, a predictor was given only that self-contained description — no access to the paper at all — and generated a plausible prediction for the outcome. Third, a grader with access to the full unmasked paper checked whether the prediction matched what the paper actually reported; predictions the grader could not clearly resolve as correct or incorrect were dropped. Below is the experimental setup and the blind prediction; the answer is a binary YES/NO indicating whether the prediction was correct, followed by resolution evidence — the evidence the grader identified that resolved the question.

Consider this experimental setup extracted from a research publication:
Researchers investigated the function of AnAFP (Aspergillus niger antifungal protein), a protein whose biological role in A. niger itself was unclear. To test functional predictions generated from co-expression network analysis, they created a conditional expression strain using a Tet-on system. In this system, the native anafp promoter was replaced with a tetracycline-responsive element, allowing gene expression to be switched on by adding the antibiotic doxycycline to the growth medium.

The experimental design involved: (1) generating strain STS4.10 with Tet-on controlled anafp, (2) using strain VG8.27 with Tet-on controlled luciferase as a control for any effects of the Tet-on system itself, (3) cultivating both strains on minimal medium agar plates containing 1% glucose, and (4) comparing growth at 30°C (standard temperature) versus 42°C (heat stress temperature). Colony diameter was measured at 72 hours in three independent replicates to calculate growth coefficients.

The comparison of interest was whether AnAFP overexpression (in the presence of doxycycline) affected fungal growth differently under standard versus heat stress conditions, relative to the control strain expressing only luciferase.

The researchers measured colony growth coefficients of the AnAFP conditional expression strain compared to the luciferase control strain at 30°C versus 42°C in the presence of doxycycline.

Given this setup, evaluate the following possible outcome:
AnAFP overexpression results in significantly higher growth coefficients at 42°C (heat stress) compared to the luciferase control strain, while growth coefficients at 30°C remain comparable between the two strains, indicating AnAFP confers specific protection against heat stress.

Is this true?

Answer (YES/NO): NO